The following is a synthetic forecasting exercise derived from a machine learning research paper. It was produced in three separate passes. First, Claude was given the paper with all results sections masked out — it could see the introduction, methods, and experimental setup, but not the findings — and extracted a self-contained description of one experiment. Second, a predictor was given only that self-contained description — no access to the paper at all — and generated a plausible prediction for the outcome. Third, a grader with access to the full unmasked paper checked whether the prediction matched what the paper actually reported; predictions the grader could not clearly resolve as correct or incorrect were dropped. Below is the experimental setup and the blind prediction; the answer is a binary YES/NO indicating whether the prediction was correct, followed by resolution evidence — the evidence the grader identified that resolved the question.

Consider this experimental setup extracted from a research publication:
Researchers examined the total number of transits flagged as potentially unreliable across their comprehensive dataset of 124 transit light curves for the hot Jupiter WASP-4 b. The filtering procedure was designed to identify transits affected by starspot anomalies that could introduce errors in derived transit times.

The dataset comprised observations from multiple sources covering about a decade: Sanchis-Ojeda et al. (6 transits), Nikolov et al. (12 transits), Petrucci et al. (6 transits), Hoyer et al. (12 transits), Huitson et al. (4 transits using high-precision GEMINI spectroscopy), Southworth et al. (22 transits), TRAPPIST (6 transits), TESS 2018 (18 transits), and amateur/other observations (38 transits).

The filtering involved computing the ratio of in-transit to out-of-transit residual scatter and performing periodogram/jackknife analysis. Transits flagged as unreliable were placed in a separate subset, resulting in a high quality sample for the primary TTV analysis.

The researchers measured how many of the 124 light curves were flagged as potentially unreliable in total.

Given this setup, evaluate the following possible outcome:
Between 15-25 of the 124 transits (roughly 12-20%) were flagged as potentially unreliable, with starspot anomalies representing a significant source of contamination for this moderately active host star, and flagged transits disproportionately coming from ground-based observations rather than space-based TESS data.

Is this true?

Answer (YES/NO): NO